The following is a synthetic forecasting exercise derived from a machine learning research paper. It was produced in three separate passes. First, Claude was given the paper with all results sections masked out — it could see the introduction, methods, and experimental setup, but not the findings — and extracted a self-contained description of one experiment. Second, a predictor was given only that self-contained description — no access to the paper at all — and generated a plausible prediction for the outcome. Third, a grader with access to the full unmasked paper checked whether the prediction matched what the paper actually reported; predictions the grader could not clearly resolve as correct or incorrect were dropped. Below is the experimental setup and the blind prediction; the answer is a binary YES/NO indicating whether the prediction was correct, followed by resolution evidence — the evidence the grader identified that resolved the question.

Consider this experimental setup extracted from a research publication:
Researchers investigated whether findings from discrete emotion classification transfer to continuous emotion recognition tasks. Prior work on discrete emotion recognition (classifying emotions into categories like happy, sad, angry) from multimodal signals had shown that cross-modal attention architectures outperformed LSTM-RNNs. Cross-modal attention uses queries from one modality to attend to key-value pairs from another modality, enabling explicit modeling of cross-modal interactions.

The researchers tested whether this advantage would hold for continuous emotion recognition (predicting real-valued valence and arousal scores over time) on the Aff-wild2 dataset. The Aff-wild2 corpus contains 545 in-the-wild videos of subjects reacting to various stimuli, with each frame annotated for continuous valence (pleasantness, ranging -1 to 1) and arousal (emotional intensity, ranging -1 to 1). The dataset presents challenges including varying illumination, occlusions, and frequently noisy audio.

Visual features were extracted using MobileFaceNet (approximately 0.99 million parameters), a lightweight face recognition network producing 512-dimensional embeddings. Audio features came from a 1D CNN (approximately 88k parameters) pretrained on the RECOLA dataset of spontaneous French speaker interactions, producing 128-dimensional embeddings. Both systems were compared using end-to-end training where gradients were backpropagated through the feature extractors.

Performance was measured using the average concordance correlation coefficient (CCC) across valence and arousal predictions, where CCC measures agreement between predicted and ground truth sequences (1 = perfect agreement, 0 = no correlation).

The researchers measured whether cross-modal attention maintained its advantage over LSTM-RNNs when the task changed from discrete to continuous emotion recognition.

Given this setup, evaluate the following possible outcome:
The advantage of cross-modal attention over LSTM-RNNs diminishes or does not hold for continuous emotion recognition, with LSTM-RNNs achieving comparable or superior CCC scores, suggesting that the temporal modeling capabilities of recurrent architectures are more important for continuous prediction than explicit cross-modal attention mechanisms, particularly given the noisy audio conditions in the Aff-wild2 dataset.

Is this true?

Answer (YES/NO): YES